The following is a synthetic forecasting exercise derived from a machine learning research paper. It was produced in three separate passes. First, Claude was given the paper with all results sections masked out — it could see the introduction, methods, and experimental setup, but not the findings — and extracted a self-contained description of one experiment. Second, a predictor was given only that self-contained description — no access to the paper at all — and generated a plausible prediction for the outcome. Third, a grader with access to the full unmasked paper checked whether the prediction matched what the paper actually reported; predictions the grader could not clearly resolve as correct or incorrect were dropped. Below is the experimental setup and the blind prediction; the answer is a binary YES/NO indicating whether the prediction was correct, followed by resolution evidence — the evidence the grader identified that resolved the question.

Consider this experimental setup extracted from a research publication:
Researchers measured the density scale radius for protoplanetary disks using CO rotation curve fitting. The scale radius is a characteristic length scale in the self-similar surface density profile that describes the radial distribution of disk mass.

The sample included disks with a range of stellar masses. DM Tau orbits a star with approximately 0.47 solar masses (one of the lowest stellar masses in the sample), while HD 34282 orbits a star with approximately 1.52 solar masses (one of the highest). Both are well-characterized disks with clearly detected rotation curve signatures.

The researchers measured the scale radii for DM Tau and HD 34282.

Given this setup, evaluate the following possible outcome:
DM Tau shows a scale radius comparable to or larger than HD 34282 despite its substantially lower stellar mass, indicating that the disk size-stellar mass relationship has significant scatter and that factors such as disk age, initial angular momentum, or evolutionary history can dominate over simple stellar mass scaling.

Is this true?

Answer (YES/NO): NO